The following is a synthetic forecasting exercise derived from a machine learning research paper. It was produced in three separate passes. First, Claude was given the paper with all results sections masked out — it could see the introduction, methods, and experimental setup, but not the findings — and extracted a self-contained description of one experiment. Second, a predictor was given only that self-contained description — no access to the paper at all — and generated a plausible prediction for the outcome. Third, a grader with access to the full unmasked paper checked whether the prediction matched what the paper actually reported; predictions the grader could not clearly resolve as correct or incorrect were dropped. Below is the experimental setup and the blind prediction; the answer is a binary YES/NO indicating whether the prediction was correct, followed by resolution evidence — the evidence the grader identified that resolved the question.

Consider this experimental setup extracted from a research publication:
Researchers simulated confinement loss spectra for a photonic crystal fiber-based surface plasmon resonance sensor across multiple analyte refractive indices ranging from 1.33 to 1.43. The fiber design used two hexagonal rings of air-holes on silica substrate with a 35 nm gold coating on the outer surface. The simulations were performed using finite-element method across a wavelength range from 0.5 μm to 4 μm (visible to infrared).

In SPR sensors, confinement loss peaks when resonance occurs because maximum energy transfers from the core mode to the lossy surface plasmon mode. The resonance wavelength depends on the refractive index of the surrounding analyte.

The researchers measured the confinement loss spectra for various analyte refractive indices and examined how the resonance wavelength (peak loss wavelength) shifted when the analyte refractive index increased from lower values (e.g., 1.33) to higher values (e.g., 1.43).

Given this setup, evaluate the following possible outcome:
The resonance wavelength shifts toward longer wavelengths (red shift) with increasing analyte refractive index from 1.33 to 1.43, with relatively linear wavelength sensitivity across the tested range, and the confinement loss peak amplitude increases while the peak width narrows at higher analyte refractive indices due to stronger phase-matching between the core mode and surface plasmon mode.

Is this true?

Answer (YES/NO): NO